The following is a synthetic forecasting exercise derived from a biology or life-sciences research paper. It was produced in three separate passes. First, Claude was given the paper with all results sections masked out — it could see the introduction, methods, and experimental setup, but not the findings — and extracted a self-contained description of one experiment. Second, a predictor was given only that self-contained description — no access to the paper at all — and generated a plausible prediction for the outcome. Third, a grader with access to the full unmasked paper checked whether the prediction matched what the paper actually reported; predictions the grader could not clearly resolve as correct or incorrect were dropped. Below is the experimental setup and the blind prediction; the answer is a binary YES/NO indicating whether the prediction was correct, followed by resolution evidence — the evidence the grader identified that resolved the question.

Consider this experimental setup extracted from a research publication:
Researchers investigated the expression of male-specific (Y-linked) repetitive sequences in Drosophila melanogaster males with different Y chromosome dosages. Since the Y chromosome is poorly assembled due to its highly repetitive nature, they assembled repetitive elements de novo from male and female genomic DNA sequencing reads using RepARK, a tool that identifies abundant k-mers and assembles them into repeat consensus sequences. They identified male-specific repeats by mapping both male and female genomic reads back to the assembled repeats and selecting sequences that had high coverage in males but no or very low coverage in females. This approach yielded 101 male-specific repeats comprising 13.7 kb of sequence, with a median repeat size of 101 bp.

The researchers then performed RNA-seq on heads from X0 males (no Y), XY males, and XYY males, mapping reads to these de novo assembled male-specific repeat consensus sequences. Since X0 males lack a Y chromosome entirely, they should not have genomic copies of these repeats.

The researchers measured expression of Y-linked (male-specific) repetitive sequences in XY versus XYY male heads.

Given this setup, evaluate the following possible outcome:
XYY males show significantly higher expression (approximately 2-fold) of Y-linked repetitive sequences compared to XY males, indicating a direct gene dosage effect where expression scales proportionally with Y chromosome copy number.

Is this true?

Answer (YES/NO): NO